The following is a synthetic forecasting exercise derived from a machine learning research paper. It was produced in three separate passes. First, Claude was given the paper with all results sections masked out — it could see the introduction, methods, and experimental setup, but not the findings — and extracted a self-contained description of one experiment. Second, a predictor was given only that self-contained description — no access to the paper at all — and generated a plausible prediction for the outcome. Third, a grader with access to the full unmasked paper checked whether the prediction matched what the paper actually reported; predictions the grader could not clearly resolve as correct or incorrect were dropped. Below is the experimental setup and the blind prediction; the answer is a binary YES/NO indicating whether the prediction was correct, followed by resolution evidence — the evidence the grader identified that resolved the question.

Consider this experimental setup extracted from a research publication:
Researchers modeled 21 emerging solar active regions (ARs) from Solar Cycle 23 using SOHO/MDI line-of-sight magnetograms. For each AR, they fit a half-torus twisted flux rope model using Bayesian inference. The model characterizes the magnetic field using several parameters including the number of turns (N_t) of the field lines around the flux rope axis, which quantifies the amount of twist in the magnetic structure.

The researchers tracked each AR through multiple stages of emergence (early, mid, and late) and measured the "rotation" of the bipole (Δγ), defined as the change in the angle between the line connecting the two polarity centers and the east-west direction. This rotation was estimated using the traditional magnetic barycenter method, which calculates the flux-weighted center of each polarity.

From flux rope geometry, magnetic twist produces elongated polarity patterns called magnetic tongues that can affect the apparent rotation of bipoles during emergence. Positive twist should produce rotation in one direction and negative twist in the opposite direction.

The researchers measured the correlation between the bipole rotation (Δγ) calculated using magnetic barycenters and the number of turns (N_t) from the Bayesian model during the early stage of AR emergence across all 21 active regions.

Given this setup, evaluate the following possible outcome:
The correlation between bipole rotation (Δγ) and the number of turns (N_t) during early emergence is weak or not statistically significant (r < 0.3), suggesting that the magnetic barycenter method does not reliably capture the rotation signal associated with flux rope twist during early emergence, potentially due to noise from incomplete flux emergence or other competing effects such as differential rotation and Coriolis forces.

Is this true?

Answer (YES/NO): YES